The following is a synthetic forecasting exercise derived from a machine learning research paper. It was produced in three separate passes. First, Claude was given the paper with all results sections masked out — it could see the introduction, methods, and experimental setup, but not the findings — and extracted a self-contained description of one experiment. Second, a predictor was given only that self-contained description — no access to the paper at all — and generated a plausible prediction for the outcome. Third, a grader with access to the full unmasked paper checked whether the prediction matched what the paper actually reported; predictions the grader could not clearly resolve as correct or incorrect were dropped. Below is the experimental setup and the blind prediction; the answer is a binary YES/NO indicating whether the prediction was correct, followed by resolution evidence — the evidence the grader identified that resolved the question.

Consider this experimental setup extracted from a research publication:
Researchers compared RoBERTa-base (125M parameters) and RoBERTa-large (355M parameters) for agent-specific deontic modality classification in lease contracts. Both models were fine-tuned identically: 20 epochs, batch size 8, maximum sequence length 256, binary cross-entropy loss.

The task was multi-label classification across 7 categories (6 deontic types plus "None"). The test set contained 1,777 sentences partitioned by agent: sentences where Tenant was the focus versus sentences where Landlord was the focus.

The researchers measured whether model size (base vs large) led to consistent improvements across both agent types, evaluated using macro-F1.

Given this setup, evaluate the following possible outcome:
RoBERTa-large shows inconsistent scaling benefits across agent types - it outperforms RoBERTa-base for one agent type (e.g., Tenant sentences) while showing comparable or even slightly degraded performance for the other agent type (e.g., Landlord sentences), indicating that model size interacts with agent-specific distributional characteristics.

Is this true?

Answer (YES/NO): NO